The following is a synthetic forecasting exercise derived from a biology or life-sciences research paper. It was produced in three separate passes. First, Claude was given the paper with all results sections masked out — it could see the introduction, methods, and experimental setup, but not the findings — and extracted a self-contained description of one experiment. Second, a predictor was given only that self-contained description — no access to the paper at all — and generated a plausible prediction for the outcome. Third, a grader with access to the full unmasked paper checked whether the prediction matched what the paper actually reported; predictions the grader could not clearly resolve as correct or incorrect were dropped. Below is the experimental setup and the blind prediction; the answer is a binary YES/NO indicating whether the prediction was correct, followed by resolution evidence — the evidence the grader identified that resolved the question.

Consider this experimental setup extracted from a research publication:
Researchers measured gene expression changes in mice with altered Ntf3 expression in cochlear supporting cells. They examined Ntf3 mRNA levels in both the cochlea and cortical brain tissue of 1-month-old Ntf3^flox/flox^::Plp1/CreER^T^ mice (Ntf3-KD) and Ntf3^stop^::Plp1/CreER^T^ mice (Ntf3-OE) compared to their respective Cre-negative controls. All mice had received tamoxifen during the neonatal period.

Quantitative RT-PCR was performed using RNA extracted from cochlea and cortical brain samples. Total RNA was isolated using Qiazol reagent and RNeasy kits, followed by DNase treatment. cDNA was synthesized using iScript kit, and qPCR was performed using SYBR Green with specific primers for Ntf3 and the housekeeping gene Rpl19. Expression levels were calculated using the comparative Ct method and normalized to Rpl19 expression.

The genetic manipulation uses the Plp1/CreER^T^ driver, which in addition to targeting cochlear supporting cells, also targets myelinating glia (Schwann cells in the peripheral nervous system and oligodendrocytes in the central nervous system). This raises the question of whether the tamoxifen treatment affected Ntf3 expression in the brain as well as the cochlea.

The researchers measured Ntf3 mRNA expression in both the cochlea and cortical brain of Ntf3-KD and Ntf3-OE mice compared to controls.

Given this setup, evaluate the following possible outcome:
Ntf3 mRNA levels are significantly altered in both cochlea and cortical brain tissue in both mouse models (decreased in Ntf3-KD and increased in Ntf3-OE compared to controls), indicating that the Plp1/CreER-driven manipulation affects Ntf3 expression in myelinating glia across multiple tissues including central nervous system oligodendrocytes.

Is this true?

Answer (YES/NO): NO